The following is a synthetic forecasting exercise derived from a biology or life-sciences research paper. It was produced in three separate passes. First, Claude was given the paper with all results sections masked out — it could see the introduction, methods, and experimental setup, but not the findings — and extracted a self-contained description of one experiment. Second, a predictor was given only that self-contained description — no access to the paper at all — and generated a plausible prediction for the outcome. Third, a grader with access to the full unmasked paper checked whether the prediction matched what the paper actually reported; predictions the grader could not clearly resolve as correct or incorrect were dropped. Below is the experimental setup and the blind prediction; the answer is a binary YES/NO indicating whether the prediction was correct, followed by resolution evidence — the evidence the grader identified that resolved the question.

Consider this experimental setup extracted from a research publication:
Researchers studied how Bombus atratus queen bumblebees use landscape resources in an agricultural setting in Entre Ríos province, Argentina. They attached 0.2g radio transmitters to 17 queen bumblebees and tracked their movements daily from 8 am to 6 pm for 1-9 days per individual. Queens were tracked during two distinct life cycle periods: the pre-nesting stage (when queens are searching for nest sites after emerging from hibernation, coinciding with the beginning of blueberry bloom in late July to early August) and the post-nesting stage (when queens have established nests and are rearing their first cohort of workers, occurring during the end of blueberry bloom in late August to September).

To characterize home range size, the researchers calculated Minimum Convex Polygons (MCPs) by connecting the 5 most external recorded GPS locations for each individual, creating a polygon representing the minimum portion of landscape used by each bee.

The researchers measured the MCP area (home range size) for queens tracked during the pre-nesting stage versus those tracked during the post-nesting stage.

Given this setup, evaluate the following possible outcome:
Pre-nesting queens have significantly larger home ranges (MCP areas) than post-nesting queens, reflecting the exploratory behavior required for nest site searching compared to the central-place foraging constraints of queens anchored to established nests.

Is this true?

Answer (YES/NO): YES